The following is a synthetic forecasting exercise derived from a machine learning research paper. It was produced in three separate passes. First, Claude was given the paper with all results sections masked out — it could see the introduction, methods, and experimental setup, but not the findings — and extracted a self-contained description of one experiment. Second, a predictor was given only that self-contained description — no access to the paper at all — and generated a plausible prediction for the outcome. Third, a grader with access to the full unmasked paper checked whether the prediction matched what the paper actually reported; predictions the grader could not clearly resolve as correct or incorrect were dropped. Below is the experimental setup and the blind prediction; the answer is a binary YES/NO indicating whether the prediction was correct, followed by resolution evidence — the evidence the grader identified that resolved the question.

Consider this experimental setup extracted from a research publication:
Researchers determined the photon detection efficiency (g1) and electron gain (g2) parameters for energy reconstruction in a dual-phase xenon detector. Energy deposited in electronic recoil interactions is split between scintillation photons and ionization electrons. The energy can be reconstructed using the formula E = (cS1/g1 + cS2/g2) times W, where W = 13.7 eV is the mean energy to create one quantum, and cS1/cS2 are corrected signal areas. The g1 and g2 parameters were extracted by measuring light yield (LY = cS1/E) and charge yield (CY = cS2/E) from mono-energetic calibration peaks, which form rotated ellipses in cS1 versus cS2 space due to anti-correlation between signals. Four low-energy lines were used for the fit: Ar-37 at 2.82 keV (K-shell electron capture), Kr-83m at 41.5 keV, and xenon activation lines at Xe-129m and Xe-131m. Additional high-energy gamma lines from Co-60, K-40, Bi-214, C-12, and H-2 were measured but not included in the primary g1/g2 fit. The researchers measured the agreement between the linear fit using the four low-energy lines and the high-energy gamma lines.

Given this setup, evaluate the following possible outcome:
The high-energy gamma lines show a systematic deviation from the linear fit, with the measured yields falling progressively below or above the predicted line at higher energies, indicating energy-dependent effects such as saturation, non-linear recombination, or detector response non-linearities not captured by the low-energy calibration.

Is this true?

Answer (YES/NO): NO